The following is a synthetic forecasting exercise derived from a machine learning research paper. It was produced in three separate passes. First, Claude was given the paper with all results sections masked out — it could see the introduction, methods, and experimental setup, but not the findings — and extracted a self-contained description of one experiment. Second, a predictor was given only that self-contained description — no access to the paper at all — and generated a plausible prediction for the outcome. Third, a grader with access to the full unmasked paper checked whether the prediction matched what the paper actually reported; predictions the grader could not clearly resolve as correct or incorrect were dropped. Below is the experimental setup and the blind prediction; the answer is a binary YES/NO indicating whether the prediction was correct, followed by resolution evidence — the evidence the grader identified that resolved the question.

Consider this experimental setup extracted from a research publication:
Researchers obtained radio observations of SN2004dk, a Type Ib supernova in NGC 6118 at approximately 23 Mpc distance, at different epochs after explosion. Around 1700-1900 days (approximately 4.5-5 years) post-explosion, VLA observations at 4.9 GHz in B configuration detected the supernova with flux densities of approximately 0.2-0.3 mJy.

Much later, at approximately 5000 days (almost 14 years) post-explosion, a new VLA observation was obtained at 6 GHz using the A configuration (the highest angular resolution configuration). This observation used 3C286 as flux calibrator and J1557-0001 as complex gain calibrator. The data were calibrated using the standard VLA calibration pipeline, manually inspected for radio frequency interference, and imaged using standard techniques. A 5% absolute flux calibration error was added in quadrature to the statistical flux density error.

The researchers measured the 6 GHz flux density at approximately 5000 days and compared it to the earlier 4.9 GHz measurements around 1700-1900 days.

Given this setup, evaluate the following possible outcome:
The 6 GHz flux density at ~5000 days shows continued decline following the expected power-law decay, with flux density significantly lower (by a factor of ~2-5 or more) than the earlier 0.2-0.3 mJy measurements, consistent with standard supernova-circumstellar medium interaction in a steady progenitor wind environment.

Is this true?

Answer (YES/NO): NO